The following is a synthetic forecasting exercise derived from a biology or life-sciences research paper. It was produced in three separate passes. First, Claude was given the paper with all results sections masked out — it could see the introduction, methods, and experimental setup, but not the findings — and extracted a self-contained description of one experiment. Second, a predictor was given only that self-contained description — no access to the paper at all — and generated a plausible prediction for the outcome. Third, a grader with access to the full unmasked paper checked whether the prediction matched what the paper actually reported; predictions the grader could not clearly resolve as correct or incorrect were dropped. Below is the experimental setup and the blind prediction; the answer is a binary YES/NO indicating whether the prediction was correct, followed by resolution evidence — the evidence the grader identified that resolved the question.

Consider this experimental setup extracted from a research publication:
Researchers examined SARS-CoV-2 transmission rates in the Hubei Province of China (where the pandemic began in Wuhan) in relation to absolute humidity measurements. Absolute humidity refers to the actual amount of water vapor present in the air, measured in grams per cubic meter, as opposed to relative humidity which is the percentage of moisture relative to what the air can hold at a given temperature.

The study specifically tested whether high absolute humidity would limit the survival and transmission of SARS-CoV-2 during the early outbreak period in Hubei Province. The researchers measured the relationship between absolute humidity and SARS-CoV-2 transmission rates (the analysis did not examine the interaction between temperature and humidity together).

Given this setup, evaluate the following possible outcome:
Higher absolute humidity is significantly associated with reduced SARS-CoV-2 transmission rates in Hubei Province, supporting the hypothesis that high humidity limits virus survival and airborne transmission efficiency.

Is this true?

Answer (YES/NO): NO